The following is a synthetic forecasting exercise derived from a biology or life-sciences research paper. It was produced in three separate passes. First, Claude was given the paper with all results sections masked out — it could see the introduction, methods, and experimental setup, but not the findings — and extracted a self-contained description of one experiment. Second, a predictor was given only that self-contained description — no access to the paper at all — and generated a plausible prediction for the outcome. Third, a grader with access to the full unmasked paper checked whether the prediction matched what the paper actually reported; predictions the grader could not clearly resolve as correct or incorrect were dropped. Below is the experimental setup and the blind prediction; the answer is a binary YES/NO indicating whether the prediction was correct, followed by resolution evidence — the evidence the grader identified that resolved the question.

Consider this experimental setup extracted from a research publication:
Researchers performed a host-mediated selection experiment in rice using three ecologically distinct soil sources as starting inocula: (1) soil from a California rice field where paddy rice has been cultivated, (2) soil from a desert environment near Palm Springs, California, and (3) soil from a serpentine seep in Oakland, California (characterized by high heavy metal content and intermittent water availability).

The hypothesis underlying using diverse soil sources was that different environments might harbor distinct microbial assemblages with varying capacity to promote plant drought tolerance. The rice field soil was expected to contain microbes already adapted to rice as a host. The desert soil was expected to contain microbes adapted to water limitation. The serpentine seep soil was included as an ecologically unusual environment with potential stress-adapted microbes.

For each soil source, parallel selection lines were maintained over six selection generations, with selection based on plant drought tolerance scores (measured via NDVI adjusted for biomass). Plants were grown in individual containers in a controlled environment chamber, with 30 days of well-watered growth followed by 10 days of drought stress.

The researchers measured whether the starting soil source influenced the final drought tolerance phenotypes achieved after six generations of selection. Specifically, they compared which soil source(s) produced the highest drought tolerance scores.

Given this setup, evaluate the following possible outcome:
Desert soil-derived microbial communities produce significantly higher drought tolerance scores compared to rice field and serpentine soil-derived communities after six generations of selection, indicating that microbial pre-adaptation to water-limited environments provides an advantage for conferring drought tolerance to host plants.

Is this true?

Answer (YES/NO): NO